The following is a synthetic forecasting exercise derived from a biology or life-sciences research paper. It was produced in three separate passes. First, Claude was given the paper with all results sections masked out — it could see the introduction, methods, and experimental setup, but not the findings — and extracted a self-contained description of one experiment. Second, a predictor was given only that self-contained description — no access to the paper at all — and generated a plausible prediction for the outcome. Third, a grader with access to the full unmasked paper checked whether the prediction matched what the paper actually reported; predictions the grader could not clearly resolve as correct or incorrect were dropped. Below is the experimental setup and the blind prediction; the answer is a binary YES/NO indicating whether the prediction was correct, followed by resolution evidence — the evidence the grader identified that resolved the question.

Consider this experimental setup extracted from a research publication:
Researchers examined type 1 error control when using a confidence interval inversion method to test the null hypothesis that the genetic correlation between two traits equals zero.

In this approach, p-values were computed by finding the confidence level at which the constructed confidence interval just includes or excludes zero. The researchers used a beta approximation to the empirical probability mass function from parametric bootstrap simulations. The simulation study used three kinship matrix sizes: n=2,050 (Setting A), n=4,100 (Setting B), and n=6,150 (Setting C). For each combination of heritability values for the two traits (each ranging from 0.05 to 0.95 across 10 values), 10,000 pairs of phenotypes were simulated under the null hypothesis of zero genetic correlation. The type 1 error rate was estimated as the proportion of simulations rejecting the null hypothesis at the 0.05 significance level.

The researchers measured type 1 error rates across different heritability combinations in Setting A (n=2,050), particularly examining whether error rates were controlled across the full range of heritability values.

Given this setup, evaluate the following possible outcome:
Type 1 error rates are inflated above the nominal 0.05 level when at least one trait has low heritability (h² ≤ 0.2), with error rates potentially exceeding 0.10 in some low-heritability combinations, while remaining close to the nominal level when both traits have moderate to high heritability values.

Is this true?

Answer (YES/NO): NO